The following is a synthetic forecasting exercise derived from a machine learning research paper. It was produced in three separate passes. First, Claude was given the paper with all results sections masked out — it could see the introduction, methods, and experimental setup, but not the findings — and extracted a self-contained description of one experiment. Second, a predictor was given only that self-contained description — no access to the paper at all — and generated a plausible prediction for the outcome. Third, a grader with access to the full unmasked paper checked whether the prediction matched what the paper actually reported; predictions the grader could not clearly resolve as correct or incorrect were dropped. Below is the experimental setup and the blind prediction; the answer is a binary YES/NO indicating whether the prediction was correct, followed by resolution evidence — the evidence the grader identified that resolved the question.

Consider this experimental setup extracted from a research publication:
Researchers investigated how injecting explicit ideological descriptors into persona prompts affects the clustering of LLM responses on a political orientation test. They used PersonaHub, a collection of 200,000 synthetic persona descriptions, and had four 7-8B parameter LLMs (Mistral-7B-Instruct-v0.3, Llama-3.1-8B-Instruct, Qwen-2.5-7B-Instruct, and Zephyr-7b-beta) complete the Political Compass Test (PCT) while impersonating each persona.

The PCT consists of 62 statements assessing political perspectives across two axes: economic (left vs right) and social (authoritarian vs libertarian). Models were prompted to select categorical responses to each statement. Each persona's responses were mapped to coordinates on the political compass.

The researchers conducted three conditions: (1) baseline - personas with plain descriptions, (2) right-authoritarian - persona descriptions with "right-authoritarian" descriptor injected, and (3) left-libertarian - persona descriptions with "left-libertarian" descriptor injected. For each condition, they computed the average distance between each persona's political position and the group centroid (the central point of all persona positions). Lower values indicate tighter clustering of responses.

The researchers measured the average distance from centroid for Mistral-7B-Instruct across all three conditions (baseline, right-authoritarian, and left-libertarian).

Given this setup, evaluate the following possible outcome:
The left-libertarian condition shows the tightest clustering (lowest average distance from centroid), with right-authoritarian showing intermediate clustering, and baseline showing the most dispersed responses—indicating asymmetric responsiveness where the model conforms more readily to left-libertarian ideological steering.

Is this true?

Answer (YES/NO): NO